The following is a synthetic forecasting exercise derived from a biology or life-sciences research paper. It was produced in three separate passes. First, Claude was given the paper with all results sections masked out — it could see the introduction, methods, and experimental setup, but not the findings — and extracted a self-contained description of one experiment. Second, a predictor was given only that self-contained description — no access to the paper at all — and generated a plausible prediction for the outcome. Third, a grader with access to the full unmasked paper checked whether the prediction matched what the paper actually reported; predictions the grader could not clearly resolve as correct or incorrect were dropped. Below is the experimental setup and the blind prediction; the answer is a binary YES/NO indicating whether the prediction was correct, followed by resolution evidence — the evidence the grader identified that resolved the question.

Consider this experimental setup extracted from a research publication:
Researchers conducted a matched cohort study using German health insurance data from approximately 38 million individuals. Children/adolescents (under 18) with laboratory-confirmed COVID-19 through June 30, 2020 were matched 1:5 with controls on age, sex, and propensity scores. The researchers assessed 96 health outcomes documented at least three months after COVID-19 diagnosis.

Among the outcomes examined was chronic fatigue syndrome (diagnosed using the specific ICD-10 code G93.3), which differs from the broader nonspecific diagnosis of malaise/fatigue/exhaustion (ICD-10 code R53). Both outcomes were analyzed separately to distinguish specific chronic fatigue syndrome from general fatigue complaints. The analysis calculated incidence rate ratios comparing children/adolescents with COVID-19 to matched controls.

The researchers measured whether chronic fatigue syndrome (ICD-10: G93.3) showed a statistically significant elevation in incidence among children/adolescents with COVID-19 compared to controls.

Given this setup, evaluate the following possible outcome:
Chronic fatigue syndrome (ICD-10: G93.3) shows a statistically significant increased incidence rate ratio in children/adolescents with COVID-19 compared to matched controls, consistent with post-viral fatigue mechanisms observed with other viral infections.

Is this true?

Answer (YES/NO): NO